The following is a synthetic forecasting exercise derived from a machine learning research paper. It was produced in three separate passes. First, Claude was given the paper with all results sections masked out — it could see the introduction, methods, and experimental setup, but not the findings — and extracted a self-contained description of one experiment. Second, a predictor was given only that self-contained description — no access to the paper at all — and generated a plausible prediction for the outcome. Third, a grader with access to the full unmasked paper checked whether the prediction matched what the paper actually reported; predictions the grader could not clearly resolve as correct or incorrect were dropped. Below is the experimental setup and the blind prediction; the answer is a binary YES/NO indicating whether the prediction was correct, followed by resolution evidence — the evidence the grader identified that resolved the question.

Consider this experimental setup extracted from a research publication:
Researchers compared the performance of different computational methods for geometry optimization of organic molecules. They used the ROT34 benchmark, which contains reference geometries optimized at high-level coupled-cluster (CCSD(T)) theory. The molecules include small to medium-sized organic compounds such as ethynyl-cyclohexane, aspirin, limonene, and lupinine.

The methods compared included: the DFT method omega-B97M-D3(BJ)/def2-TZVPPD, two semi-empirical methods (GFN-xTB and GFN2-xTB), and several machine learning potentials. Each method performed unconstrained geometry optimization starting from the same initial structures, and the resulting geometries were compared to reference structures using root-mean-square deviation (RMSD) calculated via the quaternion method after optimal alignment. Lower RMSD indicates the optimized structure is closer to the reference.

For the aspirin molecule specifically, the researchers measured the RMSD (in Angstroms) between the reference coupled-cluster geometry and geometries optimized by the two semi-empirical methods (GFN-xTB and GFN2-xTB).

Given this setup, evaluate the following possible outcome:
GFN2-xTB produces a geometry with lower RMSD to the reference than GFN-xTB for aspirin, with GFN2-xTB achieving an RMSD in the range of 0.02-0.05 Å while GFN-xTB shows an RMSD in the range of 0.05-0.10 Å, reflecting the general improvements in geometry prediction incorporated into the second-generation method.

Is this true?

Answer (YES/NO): NO